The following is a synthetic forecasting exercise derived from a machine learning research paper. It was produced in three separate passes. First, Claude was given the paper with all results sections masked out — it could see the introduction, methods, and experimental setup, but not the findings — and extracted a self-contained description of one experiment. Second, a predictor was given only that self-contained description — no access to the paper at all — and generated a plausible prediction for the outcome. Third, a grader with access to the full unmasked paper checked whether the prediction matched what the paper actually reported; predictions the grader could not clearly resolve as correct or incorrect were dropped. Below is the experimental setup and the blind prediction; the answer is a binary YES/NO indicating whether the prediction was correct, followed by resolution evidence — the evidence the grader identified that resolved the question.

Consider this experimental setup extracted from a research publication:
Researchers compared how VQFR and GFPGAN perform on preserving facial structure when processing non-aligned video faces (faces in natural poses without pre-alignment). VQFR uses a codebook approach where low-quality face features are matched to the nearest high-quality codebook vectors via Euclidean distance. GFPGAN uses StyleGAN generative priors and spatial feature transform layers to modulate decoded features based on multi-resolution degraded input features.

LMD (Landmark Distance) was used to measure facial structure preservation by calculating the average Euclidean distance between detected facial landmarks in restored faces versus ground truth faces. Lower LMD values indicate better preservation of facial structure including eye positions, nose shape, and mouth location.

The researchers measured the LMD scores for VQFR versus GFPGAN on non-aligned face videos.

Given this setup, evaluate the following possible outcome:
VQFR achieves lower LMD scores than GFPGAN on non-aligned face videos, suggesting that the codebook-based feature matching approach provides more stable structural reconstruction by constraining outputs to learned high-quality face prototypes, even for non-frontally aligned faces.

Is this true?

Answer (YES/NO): NO